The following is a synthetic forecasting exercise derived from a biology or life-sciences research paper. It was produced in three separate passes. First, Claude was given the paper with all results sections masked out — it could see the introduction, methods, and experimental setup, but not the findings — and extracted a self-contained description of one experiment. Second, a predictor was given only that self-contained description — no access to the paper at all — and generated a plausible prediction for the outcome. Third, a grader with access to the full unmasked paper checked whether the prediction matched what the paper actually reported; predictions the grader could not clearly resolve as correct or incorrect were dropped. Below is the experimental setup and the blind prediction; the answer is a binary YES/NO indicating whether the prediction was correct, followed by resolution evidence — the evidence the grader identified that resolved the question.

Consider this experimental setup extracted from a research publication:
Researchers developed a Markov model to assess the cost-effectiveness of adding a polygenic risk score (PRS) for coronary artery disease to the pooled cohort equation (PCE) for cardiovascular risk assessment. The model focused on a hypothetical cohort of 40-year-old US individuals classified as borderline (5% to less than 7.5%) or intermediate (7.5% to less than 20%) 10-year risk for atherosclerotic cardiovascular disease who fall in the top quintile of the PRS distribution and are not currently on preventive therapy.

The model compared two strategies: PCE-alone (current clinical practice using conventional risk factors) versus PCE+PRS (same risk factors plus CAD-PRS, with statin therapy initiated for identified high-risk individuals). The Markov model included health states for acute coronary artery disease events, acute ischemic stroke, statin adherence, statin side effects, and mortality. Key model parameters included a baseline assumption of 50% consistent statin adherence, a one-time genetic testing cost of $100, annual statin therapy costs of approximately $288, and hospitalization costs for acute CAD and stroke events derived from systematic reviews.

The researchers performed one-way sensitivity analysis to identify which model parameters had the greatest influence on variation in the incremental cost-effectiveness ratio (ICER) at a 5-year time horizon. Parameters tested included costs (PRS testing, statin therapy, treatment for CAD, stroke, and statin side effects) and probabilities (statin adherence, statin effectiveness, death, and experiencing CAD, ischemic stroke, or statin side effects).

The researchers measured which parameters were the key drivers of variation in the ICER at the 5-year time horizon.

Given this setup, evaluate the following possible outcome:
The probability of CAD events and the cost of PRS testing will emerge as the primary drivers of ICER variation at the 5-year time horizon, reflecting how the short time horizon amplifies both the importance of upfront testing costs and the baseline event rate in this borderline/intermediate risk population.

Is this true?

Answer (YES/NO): NO